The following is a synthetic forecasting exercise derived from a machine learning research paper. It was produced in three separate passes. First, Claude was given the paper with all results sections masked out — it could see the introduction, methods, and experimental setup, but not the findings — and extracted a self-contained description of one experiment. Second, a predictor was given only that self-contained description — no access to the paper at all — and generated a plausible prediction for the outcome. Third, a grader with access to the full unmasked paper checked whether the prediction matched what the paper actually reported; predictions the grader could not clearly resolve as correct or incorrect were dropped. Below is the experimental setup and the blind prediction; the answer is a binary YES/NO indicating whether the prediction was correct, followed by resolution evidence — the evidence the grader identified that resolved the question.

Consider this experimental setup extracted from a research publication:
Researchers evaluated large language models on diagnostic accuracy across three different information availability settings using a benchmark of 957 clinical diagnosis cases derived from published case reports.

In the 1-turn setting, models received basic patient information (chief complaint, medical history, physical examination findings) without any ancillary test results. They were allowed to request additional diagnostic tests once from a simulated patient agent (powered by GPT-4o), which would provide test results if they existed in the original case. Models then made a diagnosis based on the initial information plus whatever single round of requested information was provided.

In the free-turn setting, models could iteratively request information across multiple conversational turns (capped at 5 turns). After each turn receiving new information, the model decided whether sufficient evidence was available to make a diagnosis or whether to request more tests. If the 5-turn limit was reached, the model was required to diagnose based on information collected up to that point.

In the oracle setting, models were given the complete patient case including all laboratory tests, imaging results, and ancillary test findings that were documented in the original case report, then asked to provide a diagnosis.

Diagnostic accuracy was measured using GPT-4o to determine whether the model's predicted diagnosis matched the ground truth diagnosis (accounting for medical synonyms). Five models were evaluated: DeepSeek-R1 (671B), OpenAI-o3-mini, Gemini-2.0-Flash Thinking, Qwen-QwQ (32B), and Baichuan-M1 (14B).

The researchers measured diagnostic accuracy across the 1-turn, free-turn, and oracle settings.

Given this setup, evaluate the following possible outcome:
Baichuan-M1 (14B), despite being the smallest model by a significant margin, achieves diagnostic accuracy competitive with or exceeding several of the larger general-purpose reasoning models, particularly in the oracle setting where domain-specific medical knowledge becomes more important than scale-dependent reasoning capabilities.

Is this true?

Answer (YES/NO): NO